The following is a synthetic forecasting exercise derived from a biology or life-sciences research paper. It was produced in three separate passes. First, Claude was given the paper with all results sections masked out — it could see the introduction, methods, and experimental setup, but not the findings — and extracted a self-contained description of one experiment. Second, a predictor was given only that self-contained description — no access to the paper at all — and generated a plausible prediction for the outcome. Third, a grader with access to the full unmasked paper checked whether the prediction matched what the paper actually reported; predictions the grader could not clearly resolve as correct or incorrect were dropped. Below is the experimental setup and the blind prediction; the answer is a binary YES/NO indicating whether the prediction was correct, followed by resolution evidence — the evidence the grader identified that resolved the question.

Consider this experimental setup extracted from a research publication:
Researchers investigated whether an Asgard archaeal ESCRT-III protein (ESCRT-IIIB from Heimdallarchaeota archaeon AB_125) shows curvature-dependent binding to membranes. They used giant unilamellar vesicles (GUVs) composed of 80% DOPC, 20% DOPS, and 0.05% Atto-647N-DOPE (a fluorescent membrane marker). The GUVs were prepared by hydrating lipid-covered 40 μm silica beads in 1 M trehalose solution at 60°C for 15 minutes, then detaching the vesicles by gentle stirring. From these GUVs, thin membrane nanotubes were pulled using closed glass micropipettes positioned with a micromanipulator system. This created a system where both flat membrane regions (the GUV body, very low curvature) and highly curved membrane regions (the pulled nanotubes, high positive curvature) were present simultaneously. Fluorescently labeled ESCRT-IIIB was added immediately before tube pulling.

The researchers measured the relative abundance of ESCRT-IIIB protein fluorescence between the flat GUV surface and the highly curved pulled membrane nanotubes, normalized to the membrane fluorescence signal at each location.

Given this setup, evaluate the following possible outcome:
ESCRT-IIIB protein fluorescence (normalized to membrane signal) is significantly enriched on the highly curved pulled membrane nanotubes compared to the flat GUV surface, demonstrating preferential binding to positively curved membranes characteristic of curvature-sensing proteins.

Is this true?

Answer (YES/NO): NO